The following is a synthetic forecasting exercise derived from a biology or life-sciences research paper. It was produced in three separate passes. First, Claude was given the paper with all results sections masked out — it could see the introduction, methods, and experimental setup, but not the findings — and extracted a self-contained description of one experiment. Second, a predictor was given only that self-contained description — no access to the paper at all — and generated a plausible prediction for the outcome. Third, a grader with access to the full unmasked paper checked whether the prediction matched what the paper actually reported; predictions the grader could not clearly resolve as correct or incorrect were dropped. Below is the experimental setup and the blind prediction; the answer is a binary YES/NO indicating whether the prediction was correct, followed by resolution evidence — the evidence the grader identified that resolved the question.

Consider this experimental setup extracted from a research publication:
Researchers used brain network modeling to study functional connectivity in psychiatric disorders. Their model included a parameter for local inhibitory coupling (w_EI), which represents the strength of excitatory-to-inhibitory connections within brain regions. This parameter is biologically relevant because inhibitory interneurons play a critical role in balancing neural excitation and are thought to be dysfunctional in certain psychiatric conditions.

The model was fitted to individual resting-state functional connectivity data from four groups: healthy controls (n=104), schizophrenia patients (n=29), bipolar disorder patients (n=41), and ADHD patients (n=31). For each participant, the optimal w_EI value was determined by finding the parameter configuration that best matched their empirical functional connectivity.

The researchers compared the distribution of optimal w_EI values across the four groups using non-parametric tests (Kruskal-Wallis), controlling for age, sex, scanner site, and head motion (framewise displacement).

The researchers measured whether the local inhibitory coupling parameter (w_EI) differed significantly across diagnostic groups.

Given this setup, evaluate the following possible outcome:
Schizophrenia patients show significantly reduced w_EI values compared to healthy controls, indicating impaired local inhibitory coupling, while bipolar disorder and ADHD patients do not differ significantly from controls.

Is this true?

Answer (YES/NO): NO